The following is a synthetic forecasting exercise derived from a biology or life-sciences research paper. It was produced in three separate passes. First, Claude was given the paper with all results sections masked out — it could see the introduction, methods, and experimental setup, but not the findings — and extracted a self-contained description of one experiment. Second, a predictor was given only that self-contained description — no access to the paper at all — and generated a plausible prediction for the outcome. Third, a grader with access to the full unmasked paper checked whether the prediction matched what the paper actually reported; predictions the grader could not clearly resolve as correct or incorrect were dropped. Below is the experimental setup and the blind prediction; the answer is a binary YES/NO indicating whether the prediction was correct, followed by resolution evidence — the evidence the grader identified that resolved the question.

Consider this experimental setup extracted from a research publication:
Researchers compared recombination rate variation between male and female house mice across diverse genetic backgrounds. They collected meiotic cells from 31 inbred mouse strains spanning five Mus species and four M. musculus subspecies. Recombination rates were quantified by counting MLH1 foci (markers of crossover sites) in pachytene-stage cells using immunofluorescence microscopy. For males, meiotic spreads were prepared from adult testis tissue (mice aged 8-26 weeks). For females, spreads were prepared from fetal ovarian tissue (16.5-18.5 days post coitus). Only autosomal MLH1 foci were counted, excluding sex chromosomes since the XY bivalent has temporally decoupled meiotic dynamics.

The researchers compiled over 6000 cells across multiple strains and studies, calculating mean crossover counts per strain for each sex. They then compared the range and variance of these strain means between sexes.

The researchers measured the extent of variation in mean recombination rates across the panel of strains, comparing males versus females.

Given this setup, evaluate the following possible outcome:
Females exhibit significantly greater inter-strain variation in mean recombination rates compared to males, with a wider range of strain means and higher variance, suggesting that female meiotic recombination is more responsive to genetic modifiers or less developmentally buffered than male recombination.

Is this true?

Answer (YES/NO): NO